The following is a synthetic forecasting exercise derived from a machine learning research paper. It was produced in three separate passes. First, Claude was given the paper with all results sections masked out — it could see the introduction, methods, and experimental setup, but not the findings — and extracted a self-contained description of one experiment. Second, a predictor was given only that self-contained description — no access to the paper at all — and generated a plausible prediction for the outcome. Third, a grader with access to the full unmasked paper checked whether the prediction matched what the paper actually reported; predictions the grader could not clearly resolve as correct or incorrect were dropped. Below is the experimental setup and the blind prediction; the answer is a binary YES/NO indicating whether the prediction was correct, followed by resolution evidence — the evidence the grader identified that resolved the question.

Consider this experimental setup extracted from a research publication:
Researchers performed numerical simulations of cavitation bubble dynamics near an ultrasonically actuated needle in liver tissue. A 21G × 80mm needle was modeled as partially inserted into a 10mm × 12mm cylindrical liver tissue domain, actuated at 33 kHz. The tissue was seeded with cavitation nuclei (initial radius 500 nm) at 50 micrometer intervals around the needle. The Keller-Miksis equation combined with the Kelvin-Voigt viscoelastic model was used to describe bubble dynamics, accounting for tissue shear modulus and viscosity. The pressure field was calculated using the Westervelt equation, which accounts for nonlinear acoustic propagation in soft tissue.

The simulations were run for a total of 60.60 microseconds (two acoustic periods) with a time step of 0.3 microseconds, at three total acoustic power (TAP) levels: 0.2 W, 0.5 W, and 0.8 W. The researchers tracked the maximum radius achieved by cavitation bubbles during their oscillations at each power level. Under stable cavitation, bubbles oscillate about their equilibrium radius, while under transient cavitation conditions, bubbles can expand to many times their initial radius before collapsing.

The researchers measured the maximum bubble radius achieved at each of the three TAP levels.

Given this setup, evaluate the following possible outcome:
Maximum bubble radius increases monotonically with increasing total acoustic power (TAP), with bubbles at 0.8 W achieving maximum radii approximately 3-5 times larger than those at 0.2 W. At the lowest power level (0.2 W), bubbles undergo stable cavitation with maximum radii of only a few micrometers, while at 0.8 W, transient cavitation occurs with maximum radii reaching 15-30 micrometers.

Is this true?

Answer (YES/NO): NO